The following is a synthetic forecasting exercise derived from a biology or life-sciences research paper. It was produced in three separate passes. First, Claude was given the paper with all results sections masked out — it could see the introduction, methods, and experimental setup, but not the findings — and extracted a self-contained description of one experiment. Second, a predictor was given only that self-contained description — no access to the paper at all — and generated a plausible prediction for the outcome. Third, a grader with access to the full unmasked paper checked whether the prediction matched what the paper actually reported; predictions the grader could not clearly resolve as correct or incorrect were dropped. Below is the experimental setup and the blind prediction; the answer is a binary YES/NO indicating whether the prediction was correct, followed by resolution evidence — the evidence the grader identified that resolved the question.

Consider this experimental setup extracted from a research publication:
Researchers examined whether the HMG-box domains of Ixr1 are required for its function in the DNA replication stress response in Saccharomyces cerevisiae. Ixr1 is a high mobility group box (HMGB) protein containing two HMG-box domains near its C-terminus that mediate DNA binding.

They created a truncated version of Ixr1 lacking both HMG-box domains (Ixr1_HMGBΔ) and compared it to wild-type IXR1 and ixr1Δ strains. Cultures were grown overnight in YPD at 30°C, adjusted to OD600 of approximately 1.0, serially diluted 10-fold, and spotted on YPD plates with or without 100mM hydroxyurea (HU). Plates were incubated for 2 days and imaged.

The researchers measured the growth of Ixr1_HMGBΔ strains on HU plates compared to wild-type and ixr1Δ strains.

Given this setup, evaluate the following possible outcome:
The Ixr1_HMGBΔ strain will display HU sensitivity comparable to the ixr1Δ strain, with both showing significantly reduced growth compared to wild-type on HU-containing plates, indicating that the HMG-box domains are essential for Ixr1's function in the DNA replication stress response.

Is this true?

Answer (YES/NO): YES